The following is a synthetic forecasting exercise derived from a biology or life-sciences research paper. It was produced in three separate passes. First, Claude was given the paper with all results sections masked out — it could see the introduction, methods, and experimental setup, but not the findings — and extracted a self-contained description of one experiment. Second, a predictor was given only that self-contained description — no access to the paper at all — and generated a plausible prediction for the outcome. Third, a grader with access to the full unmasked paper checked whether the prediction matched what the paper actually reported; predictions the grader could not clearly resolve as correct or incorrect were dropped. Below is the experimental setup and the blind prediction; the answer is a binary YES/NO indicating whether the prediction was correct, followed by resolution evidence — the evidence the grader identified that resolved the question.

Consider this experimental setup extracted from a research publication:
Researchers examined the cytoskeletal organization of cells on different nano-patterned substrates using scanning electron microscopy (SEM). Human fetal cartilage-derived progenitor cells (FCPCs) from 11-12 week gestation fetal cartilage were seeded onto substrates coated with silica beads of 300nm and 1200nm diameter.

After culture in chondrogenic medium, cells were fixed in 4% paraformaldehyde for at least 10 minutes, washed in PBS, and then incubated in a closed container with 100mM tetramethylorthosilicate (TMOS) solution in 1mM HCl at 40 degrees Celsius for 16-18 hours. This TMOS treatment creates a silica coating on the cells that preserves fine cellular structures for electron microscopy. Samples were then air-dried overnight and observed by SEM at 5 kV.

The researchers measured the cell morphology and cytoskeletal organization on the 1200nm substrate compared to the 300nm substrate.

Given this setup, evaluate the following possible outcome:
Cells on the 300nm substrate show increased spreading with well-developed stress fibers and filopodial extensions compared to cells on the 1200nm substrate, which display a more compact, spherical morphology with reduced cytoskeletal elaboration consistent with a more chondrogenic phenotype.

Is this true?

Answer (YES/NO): NO